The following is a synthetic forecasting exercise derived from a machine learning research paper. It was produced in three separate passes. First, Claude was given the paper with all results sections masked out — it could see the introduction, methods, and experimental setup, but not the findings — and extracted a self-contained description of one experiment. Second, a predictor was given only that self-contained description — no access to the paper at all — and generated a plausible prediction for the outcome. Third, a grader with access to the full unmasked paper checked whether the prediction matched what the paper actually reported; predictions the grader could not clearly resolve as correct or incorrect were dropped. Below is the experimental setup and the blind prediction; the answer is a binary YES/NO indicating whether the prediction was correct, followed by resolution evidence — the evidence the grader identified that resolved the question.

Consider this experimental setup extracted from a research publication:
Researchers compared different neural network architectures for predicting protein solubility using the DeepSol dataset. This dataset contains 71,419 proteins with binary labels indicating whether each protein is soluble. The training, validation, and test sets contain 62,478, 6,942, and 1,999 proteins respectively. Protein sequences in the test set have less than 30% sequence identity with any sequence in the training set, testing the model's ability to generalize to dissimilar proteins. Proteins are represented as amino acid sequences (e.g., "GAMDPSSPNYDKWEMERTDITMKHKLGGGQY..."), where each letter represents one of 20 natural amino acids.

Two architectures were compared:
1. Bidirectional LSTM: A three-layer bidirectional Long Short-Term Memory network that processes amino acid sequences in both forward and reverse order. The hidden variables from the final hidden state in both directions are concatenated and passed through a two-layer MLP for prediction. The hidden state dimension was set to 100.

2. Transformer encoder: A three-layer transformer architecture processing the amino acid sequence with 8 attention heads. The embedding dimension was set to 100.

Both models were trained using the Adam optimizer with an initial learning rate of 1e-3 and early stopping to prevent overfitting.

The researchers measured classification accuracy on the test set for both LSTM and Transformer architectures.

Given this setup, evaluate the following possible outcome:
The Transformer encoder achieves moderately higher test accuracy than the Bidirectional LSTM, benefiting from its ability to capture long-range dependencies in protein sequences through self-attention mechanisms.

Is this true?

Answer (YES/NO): NO